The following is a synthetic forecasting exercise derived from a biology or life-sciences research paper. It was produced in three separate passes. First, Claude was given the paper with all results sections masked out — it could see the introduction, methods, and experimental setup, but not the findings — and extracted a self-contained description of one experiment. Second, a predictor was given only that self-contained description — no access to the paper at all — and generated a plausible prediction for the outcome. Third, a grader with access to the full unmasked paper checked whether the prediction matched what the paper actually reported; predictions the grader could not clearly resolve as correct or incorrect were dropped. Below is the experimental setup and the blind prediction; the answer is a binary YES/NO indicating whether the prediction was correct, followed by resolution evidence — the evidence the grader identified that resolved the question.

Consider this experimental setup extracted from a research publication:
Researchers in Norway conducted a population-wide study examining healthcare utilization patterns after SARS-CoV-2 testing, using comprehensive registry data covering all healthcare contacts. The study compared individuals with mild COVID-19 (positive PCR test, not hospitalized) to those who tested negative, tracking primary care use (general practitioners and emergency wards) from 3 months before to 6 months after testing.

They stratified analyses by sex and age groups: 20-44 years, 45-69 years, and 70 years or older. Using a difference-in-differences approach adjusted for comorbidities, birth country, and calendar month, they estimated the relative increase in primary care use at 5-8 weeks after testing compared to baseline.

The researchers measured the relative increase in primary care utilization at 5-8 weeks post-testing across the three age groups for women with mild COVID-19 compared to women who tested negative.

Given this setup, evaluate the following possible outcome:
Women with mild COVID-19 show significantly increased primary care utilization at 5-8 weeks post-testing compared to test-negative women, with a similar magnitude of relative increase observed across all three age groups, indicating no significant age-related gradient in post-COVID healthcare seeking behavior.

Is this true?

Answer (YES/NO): NO